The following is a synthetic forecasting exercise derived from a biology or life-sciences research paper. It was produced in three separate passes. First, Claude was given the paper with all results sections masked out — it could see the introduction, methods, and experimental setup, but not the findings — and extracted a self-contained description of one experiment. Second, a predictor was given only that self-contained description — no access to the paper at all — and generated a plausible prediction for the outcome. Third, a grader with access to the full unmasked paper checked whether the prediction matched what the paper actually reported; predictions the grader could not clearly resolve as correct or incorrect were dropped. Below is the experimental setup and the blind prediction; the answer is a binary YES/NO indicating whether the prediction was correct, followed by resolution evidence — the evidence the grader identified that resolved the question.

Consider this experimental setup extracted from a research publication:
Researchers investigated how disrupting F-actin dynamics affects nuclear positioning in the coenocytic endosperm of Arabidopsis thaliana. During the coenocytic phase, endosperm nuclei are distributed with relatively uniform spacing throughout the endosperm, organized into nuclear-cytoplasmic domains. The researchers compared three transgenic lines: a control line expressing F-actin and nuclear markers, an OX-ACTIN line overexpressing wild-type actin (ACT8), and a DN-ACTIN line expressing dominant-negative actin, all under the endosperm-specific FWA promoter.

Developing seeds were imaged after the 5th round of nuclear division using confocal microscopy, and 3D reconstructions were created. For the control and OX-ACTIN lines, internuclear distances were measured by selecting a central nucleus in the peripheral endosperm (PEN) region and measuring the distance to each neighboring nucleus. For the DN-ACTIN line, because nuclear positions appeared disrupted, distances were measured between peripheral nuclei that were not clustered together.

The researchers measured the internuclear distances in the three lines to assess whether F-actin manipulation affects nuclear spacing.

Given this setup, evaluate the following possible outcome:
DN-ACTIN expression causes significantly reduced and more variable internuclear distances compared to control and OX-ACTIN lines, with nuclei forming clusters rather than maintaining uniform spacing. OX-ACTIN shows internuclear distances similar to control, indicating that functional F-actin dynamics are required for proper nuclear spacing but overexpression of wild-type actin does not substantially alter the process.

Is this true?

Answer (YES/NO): NO